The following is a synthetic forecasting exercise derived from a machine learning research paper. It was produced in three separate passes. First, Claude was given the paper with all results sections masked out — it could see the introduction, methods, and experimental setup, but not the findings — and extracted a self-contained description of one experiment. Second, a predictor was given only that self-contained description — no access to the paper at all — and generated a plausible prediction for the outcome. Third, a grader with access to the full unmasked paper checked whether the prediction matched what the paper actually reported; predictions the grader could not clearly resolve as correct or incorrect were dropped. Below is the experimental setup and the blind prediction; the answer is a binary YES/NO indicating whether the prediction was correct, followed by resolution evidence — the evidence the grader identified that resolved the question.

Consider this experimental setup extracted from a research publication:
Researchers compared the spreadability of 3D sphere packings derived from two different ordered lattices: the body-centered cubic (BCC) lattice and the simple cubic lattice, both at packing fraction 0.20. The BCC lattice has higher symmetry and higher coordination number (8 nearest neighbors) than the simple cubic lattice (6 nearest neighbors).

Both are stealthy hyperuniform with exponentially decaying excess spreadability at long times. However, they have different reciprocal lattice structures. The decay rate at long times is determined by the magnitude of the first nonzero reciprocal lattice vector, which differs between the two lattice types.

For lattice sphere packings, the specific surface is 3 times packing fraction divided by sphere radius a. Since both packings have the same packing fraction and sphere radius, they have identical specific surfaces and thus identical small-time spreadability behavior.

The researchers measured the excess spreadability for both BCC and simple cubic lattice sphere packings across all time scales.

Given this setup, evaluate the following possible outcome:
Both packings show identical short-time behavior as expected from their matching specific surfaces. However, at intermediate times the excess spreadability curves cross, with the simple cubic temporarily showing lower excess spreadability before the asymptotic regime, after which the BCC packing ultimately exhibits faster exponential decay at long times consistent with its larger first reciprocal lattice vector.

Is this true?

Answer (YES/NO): NO